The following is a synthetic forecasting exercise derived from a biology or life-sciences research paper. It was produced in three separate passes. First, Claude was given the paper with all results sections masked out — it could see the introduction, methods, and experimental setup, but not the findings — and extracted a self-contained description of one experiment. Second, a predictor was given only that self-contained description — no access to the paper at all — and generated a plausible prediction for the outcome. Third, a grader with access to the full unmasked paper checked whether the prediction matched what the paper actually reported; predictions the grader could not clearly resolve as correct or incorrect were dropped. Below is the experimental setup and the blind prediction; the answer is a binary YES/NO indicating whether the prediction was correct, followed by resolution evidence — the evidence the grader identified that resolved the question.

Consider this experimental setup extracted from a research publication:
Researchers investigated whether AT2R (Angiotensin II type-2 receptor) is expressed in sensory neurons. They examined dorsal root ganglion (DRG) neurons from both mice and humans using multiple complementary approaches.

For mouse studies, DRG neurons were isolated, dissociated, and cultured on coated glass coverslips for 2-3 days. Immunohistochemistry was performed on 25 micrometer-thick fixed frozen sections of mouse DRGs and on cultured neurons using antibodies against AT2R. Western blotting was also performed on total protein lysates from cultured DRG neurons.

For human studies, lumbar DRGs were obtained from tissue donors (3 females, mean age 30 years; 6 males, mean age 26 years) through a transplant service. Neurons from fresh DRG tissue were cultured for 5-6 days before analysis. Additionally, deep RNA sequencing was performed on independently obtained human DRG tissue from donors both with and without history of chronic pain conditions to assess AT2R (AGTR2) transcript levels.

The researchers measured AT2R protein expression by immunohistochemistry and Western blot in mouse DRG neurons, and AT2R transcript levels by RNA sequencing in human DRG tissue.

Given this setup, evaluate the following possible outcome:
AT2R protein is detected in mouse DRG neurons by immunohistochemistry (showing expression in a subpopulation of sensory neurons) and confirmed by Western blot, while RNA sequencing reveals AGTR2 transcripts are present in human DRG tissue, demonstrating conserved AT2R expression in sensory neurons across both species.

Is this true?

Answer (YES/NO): NO